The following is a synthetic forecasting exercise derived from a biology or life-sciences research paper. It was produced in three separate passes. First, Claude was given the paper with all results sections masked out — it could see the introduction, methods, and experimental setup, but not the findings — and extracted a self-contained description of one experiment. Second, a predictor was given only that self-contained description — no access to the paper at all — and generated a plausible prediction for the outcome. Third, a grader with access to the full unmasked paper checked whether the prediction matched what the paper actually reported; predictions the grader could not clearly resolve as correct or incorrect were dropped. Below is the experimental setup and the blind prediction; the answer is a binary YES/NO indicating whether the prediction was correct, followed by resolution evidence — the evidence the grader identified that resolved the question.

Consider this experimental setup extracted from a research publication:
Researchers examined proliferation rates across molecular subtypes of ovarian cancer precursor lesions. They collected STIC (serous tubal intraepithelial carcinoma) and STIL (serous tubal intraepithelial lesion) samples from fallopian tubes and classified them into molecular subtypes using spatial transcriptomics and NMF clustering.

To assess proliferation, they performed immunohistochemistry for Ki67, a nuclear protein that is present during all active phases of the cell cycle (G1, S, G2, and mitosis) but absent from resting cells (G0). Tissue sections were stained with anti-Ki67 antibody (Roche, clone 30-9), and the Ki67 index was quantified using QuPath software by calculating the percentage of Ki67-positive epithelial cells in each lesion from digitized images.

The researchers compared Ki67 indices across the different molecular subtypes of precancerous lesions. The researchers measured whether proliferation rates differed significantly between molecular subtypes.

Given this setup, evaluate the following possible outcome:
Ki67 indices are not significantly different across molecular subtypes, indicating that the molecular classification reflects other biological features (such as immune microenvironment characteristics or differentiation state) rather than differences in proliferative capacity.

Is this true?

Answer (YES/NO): NO